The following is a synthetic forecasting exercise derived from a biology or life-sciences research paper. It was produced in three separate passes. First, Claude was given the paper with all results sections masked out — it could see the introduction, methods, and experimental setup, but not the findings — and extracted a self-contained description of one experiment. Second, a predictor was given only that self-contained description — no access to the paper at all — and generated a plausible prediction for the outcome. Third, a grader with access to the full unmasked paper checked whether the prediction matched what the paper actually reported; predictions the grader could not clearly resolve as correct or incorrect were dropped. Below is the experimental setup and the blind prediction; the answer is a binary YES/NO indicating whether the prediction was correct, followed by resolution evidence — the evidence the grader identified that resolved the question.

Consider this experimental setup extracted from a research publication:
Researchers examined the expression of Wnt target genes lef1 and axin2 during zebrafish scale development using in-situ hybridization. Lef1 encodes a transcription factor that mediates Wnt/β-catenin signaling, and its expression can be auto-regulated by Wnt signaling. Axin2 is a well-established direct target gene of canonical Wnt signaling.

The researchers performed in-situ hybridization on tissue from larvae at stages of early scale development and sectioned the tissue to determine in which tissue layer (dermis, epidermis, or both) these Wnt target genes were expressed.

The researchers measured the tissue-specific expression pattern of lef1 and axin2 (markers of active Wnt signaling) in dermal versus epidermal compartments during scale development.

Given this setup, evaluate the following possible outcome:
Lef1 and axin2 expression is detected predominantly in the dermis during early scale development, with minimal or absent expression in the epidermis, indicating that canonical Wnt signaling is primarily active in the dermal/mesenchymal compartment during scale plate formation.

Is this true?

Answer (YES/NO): NO